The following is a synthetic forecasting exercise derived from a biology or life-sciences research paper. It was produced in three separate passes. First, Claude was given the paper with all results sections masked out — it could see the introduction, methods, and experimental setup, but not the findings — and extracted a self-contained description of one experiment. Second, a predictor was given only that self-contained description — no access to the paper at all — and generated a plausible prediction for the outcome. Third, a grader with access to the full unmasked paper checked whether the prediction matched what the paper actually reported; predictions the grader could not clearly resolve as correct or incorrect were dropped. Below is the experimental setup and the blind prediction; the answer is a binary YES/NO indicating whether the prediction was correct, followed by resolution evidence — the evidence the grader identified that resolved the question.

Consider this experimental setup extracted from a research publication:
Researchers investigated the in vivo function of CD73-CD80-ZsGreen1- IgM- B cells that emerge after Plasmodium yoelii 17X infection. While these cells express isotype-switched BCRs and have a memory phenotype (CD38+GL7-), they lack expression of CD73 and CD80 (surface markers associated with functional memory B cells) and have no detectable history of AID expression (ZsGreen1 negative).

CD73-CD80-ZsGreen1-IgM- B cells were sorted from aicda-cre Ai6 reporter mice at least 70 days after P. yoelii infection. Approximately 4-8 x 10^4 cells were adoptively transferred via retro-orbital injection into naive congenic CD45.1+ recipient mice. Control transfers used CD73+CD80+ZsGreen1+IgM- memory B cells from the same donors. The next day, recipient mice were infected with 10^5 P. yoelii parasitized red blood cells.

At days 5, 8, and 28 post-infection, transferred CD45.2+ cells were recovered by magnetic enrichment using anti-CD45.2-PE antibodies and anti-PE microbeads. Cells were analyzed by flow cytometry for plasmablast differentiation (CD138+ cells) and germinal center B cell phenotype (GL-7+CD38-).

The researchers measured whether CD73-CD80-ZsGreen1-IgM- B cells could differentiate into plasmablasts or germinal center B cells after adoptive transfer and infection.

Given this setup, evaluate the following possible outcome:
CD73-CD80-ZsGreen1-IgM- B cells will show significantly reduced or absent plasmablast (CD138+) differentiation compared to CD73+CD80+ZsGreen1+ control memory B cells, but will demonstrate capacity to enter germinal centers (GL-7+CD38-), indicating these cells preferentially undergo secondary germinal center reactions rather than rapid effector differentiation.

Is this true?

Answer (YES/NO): NO